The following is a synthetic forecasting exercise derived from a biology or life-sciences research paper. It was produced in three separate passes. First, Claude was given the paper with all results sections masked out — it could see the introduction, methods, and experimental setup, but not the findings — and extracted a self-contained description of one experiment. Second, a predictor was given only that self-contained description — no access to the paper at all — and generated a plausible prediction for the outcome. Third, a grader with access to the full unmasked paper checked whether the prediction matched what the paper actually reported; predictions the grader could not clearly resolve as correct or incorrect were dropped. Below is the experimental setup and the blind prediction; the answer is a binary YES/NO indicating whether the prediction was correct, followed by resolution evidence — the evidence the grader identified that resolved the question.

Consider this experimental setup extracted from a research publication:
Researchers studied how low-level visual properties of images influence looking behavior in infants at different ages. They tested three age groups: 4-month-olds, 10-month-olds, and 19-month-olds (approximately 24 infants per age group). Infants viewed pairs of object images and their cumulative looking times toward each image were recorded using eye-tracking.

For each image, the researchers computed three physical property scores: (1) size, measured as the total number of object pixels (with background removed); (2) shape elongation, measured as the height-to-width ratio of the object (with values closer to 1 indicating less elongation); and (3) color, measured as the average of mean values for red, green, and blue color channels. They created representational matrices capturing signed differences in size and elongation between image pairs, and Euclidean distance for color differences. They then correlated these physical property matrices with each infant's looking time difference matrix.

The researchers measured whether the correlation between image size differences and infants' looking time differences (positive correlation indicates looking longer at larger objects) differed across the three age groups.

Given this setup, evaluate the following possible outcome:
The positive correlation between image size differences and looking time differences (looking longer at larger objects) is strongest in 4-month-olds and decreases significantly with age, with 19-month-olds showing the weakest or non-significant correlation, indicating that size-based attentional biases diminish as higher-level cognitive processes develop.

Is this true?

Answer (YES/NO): YES